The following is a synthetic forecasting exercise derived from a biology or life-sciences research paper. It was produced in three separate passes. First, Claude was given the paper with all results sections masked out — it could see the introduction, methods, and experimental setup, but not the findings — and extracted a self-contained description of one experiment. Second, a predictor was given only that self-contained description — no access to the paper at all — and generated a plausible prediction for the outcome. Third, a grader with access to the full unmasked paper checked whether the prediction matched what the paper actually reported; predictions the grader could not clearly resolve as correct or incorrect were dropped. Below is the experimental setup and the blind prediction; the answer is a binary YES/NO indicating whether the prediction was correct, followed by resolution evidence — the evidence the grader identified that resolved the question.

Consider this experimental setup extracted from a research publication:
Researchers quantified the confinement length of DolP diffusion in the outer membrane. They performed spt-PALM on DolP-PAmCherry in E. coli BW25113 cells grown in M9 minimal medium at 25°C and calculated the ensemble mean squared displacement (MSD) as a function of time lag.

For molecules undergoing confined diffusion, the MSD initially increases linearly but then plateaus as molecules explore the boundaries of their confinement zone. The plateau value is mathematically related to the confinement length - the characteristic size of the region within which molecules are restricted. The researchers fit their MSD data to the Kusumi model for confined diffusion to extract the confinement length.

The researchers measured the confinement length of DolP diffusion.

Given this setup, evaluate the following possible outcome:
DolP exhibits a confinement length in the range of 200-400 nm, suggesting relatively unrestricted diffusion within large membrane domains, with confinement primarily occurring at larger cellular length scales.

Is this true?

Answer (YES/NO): NO